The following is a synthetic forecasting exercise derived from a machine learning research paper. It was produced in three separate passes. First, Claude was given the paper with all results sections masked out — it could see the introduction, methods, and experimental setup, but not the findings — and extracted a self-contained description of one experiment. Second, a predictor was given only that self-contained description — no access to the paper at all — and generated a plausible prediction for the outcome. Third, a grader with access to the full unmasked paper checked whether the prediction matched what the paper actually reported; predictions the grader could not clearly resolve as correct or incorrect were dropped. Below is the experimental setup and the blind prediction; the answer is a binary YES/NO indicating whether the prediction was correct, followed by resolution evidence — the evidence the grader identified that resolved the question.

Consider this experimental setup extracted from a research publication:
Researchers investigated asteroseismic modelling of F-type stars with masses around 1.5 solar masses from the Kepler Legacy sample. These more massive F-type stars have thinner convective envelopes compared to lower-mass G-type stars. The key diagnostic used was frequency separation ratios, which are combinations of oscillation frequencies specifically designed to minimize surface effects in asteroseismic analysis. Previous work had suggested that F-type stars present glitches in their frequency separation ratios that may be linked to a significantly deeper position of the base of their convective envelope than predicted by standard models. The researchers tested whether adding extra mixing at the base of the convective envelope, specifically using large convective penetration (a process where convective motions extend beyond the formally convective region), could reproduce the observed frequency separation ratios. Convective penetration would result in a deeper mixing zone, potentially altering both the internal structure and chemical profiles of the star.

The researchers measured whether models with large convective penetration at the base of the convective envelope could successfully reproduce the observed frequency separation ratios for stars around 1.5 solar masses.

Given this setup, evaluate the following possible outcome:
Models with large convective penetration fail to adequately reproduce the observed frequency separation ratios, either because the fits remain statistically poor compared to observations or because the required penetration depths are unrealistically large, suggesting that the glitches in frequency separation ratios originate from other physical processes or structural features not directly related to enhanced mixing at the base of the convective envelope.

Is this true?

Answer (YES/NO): YES